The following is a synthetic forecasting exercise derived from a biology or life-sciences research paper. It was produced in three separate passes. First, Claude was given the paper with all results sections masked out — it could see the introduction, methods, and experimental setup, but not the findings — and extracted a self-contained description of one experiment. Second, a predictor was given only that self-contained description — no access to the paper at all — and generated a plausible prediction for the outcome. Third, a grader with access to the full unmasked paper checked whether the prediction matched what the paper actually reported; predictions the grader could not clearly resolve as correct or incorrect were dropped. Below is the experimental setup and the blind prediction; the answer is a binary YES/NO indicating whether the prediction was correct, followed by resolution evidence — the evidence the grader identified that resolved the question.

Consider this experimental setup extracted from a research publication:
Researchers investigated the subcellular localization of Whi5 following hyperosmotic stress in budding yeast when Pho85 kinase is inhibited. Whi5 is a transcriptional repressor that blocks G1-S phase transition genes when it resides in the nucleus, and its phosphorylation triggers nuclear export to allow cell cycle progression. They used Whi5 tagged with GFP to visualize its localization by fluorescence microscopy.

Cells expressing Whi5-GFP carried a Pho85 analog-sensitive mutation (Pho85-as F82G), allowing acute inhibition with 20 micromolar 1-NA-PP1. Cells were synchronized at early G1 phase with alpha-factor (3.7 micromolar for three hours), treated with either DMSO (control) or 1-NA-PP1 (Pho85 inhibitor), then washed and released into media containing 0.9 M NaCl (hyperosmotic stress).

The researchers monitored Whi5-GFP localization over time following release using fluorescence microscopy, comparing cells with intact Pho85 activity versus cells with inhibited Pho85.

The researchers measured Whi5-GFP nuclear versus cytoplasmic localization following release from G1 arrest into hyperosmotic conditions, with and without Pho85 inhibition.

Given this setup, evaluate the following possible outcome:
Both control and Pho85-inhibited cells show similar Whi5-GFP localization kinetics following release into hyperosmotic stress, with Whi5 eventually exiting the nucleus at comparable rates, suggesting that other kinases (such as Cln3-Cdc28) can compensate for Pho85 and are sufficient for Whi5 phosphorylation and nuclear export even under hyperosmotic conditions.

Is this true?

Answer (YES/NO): NO